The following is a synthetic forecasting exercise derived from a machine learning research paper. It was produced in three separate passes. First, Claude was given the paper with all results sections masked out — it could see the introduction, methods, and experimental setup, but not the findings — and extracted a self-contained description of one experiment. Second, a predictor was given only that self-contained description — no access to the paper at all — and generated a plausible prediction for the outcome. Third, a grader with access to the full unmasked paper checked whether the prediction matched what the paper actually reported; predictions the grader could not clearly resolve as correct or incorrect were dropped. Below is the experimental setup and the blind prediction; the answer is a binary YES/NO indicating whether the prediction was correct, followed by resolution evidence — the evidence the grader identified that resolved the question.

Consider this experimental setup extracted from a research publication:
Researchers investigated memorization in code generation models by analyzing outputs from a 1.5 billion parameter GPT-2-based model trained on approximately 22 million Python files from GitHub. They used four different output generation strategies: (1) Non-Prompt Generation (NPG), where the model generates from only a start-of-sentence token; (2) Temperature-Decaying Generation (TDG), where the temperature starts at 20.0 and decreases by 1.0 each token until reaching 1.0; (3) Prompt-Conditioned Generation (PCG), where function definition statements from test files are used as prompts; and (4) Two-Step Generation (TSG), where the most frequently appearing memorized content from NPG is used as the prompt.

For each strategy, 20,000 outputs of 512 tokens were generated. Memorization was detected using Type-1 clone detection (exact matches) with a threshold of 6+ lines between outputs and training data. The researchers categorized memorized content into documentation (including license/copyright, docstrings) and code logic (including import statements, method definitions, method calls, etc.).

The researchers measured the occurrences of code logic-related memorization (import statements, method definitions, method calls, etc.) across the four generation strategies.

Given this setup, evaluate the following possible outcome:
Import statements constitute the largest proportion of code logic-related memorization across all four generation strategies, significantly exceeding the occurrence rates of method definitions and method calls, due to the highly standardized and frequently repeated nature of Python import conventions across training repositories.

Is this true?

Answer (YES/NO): YES